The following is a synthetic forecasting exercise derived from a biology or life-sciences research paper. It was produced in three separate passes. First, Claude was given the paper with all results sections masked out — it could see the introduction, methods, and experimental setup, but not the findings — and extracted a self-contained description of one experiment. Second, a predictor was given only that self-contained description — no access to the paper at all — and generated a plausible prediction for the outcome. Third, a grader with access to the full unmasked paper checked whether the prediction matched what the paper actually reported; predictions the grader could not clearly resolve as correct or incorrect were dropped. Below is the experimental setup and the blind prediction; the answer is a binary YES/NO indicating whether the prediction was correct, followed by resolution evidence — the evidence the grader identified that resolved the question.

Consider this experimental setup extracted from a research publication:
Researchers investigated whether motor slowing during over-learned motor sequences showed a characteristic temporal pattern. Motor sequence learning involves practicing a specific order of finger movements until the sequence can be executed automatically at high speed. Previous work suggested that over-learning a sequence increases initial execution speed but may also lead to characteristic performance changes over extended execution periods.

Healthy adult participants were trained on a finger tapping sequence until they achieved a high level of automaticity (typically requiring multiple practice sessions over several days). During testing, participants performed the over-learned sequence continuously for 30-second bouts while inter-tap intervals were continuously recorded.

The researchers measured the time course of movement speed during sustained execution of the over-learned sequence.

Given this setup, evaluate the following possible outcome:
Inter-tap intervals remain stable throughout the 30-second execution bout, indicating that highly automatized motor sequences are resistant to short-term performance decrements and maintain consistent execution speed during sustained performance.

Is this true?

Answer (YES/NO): NO